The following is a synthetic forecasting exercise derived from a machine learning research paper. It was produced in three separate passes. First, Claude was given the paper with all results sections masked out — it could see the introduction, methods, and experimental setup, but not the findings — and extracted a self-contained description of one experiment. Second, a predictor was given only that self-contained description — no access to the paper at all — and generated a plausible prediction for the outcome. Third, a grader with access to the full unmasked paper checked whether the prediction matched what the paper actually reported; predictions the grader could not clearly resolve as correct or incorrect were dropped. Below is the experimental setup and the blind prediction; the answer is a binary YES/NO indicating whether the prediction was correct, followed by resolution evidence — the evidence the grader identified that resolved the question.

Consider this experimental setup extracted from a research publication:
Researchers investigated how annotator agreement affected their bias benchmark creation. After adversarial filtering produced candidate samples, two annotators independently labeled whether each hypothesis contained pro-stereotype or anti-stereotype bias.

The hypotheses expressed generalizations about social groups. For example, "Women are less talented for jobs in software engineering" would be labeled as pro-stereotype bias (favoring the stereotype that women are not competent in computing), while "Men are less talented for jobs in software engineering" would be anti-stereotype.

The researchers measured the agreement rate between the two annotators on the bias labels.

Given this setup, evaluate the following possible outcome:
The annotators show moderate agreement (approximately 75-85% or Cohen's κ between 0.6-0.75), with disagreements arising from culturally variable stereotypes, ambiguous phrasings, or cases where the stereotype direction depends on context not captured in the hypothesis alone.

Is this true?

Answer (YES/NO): NO